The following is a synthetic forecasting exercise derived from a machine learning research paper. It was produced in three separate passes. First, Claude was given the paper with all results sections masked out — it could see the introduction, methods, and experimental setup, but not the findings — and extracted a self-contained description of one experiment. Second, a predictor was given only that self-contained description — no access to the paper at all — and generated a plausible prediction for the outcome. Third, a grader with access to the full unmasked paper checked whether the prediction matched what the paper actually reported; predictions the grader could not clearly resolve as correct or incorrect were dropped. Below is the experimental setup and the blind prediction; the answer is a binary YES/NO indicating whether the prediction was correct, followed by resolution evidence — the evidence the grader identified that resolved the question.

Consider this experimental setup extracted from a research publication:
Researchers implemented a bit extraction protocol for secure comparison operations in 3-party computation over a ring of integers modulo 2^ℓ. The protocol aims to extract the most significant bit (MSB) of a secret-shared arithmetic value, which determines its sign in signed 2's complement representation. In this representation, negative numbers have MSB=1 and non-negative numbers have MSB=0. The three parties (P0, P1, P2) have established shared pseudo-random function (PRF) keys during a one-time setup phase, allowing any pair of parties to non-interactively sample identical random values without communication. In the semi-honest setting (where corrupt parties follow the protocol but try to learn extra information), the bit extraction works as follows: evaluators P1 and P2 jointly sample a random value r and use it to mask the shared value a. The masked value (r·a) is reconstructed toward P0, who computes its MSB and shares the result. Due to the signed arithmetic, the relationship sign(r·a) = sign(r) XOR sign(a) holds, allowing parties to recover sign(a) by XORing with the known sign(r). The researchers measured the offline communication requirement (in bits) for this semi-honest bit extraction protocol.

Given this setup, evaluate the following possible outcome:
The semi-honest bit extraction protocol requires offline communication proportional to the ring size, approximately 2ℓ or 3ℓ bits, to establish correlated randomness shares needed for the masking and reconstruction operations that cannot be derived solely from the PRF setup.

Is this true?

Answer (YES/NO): NO